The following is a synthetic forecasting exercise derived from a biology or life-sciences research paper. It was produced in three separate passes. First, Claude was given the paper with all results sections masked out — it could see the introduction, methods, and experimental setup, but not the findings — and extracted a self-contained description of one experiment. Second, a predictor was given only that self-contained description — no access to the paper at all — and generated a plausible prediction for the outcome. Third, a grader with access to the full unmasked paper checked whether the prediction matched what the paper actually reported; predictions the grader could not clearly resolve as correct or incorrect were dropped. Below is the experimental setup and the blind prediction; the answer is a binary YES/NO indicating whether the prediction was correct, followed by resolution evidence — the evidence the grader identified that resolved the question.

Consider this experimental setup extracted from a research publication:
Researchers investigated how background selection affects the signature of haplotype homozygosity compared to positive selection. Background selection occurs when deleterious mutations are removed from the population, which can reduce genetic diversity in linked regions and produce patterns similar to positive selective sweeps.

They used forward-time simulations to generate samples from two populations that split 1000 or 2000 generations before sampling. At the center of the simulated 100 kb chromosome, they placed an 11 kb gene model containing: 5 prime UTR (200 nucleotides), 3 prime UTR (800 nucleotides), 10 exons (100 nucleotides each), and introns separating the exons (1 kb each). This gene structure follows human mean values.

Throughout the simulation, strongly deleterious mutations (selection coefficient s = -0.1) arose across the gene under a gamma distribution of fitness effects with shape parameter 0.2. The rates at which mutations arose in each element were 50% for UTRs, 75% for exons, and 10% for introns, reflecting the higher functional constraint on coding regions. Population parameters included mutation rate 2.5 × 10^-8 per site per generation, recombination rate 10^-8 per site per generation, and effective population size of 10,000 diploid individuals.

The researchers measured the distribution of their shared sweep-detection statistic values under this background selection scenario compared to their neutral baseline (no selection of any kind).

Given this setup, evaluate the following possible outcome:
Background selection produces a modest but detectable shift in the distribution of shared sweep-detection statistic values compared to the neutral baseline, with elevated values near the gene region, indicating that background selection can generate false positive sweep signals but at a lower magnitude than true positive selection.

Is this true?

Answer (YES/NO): NO